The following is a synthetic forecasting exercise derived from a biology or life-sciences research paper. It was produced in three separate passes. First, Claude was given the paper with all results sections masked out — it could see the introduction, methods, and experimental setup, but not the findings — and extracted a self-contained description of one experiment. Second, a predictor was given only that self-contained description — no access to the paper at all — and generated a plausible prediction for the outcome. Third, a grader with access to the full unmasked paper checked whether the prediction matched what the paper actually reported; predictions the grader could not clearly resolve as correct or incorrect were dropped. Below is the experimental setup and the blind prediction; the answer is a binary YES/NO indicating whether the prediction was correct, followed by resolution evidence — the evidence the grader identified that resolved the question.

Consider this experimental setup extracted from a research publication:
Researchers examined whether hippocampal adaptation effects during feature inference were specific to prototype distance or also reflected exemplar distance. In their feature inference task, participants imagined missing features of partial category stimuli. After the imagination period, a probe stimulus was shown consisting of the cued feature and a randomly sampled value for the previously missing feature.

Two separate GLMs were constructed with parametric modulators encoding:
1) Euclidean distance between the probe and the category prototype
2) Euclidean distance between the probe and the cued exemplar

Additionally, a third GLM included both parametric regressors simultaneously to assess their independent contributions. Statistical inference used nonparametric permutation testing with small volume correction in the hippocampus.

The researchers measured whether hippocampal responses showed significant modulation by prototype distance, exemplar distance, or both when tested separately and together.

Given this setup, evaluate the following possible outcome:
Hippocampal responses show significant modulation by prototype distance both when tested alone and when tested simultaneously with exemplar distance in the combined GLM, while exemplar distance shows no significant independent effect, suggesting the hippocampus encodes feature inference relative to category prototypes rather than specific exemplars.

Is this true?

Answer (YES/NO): YES